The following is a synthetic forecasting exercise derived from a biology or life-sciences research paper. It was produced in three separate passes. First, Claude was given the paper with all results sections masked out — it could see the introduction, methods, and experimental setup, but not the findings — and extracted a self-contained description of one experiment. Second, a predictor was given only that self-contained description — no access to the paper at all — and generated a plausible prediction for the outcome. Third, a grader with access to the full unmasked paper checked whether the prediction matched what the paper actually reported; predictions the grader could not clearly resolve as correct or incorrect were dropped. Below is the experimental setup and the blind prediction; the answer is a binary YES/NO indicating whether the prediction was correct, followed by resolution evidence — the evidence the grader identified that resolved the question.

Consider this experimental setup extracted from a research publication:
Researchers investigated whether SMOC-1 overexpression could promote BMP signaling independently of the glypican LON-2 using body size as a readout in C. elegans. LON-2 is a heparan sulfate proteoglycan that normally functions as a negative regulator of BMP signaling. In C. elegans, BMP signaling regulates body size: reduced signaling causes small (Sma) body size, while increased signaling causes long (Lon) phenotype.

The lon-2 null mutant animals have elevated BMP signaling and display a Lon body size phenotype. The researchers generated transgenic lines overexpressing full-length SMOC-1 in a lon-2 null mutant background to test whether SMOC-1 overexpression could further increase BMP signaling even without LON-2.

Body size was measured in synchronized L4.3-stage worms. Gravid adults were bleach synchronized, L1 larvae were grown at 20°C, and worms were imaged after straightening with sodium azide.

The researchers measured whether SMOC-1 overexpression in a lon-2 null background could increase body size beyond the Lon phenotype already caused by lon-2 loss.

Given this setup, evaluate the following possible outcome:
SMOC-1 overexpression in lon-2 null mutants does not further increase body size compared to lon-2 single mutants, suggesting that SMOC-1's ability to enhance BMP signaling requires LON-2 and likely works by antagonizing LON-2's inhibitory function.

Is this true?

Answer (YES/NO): NO